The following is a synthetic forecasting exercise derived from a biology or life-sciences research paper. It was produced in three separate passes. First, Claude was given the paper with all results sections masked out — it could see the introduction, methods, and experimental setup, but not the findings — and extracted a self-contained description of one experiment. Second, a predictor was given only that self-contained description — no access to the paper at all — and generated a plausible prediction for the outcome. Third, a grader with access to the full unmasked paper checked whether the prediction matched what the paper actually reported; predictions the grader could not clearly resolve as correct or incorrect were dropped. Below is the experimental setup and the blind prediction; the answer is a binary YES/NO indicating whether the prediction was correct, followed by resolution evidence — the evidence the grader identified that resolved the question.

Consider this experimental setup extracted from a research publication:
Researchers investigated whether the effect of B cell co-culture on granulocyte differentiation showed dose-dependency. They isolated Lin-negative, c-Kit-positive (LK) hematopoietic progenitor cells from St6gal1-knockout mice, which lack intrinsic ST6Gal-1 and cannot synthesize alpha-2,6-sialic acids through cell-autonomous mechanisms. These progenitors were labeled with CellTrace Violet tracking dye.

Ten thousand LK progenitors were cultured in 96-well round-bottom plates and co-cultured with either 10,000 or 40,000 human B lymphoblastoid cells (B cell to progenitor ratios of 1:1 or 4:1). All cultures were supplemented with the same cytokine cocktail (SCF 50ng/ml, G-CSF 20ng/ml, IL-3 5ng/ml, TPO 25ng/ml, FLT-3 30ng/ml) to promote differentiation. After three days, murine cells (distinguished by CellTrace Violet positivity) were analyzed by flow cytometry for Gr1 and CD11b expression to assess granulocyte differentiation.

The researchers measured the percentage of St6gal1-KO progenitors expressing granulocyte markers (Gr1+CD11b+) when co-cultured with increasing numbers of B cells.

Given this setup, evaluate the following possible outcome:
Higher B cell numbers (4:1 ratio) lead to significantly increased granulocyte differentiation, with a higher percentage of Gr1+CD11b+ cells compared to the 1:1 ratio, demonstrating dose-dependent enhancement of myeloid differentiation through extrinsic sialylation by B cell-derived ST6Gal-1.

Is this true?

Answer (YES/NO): NO